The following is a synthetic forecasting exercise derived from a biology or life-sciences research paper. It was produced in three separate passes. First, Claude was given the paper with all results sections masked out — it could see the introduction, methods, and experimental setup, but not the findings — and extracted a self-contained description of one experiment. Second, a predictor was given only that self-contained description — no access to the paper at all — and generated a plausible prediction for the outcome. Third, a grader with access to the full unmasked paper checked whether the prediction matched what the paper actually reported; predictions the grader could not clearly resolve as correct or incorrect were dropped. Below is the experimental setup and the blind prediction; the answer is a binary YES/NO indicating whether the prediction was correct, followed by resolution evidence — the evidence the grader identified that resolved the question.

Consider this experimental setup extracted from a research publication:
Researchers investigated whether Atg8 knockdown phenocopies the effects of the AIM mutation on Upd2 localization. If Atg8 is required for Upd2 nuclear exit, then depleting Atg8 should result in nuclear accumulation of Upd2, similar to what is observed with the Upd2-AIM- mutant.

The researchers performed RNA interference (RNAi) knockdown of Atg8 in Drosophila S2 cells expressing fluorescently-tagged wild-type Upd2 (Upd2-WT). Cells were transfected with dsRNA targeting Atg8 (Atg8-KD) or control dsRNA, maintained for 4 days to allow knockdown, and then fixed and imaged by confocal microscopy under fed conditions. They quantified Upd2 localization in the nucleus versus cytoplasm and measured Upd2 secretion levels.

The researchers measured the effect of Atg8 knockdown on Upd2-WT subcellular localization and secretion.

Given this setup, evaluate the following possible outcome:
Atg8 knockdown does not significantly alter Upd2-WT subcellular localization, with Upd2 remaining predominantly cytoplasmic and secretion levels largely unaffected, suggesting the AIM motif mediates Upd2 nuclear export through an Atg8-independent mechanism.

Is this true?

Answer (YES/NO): NO